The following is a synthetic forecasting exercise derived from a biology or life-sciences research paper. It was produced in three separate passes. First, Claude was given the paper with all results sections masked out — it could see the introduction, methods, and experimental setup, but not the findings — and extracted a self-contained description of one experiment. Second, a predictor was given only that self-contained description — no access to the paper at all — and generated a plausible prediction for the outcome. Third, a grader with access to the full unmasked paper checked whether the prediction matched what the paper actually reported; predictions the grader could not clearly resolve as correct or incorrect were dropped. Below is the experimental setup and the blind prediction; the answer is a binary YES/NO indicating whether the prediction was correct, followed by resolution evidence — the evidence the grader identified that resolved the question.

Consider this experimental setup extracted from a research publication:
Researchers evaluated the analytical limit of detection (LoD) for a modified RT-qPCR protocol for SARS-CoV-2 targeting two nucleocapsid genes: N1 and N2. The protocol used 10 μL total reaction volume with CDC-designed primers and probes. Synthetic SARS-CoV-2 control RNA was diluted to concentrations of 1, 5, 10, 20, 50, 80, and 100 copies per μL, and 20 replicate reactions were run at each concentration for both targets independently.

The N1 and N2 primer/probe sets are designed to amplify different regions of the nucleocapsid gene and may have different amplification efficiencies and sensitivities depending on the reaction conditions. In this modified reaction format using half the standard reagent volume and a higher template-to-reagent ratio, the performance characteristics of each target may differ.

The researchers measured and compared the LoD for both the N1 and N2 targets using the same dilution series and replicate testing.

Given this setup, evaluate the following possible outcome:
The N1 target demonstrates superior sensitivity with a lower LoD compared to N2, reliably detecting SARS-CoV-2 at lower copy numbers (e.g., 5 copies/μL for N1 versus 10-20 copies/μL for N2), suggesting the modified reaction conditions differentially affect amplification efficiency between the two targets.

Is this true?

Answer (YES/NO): NO